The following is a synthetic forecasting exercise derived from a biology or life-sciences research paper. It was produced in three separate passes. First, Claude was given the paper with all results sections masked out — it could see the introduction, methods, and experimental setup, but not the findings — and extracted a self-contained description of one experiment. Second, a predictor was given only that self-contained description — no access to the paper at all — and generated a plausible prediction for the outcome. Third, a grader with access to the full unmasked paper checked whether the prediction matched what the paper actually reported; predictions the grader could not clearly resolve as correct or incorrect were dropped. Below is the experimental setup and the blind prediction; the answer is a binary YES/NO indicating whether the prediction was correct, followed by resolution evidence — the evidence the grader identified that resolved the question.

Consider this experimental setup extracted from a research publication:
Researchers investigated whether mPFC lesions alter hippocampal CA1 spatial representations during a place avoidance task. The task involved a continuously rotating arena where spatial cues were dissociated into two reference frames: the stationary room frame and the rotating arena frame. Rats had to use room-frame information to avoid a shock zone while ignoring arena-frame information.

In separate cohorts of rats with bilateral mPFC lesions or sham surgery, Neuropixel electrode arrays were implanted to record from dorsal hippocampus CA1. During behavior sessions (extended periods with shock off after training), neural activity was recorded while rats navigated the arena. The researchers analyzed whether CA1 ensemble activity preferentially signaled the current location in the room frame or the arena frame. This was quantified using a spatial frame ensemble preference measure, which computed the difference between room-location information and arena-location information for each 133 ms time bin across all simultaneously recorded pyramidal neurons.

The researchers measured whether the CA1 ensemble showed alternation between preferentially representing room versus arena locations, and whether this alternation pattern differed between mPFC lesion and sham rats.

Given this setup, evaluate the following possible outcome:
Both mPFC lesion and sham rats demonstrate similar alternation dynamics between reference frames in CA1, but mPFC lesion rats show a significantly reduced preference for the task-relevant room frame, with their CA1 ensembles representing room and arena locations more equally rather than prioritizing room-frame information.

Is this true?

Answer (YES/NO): NO